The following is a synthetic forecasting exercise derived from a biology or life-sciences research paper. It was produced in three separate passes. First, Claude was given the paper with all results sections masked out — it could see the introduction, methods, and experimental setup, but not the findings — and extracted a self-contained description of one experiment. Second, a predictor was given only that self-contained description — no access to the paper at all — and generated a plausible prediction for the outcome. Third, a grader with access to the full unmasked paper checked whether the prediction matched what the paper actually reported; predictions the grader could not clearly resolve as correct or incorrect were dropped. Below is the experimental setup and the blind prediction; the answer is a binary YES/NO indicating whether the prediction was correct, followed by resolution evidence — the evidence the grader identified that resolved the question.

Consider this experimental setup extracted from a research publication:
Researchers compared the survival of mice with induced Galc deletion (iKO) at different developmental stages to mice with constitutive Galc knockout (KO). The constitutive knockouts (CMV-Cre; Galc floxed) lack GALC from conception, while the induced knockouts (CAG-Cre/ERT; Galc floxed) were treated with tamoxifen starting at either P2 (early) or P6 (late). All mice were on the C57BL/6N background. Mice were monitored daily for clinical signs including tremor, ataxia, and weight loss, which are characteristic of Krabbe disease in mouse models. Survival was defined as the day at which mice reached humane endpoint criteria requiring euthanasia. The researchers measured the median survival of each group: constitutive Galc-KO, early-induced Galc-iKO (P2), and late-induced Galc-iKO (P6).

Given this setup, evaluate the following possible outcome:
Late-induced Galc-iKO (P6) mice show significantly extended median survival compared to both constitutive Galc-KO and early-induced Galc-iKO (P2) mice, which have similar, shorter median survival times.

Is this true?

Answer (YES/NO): NO